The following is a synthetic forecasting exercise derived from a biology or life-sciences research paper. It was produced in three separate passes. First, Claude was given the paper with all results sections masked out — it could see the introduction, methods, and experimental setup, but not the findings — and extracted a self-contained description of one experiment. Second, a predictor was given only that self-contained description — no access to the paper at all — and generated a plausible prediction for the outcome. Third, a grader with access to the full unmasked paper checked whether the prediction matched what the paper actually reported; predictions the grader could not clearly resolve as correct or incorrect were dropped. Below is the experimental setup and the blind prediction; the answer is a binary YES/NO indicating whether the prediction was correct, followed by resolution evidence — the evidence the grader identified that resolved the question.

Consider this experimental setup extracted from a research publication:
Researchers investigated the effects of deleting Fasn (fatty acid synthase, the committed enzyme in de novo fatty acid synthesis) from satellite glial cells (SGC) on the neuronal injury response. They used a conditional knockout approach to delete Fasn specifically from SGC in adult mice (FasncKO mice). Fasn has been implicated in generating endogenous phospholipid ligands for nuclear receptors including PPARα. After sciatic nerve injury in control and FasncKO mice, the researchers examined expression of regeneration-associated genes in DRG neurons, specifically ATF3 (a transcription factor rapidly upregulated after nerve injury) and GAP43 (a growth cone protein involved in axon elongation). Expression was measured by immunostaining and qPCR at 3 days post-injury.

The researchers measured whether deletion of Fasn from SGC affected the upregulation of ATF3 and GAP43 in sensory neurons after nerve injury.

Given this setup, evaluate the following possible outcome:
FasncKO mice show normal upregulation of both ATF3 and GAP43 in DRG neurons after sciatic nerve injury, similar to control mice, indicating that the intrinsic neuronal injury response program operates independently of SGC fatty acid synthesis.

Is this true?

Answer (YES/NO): NO